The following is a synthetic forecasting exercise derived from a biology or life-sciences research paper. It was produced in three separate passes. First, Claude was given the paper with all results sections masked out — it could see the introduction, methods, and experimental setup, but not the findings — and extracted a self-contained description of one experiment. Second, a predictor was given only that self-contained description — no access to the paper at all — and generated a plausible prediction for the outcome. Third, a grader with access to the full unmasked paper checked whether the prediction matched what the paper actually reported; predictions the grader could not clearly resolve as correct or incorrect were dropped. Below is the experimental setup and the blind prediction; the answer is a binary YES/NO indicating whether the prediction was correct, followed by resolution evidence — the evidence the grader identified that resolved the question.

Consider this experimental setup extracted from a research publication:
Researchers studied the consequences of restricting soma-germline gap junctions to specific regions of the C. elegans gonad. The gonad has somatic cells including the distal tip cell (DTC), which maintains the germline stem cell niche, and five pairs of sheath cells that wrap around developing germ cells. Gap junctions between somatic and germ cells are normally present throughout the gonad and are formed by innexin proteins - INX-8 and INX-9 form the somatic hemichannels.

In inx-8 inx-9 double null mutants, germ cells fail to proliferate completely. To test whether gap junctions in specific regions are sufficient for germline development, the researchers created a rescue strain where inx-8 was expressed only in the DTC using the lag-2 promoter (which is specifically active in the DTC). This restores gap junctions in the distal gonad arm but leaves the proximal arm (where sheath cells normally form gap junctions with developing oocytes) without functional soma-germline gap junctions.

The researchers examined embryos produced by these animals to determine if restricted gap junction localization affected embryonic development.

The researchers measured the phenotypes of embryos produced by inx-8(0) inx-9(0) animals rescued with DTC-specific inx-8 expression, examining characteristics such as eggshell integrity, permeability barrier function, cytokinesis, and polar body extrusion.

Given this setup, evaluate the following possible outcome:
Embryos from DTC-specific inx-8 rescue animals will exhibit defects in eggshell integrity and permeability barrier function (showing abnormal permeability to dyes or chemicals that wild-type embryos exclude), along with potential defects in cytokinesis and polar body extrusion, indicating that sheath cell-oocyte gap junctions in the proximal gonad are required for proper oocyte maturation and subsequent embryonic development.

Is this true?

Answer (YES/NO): YES